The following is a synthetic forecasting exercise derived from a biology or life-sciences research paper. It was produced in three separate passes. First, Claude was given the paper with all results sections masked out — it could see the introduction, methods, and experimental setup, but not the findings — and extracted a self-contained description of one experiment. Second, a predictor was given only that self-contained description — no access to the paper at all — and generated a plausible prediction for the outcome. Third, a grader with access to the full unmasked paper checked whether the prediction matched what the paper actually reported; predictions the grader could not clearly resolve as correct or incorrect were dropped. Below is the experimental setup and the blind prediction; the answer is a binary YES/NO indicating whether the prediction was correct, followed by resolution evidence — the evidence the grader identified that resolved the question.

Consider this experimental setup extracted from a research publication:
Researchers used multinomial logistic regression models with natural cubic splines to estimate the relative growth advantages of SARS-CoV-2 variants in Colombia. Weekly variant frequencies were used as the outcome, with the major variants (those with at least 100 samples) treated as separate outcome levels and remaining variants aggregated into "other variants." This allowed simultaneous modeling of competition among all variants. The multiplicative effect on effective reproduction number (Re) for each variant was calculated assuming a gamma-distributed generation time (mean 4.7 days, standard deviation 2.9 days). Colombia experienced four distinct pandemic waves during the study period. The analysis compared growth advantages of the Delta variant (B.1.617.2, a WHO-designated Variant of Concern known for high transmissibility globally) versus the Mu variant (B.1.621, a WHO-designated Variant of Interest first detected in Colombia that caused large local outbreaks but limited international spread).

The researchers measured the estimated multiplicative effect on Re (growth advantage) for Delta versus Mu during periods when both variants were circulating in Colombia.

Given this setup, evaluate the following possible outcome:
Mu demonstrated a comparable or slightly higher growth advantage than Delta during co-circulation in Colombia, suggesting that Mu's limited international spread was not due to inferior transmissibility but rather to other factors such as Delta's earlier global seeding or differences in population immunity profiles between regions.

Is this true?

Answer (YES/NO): YES